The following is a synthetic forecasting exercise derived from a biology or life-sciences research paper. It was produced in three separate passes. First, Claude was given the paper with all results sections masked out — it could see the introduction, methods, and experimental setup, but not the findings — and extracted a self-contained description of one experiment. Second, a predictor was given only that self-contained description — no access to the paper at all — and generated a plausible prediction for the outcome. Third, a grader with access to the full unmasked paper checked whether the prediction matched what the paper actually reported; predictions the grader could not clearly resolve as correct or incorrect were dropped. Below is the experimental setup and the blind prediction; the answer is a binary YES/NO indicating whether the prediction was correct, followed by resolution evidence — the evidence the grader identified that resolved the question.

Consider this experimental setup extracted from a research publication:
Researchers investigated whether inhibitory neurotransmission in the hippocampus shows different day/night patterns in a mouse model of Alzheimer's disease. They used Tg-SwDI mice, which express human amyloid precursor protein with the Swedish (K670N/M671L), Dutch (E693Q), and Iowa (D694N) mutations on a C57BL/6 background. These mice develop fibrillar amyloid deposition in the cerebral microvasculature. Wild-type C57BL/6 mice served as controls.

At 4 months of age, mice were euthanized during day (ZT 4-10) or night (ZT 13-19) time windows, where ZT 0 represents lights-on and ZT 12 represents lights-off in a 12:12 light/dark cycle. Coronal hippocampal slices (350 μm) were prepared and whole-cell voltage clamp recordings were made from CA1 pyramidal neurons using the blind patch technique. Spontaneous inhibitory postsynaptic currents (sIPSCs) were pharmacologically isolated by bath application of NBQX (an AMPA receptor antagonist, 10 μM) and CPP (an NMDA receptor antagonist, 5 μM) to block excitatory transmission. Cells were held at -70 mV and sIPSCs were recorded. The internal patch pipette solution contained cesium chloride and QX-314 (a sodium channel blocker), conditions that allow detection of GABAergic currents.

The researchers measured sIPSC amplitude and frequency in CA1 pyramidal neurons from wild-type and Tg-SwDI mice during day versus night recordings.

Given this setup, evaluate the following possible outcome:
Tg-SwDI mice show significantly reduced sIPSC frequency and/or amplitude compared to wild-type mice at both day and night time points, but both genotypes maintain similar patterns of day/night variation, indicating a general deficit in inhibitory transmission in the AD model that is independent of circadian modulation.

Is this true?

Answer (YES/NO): NO